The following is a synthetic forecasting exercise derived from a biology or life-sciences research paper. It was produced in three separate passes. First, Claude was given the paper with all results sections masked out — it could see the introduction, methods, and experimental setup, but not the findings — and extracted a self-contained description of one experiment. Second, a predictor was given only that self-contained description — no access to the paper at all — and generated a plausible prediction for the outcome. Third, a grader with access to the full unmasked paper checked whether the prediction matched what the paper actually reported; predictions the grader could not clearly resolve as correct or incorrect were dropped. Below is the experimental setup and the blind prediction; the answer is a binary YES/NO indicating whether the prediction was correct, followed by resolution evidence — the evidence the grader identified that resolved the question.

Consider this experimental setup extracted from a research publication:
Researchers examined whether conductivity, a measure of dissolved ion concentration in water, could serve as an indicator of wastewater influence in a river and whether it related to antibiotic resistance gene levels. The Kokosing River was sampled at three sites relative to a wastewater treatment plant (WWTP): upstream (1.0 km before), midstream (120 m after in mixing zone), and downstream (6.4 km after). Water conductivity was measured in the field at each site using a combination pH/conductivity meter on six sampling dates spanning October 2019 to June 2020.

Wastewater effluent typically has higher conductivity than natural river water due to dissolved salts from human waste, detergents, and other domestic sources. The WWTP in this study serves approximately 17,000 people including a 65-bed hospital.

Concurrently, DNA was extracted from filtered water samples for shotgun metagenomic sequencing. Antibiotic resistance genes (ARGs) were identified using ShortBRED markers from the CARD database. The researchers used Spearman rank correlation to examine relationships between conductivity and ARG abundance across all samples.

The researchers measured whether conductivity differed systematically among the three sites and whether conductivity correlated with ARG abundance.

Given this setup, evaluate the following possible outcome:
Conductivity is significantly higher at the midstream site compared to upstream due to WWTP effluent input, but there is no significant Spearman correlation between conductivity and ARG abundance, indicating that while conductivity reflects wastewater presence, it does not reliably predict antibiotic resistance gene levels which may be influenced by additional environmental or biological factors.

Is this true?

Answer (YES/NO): NO